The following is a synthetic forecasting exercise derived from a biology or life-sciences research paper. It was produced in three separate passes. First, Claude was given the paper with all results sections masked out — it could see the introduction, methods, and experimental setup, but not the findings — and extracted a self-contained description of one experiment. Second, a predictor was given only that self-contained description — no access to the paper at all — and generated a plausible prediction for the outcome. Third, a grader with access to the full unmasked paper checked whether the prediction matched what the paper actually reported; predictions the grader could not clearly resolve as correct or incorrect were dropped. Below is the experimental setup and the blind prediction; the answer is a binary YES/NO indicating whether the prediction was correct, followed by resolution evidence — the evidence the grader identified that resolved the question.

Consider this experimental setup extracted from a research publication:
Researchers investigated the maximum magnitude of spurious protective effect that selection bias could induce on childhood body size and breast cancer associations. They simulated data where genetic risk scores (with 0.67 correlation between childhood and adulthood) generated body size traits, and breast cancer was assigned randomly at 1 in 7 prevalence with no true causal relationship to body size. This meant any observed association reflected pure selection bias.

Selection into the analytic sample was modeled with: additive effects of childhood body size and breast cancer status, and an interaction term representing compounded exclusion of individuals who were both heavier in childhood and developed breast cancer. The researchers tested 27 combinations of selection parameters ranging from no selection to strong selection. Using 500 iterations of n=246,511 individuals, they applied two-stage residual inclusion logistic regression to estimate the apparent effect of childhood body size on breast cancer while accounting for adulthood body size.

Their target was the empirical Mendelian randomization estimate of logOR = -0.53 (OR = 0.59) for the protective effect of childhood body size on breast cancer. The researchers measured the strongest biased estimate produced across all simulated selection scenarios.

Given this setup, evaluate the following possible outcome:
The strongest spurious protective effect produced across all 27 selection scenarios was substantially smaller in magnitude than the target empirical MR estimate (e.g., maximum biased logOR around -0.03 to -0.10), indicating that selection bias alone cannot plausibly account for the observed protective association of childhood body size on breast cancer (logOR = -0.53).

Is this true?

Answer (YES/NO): NO